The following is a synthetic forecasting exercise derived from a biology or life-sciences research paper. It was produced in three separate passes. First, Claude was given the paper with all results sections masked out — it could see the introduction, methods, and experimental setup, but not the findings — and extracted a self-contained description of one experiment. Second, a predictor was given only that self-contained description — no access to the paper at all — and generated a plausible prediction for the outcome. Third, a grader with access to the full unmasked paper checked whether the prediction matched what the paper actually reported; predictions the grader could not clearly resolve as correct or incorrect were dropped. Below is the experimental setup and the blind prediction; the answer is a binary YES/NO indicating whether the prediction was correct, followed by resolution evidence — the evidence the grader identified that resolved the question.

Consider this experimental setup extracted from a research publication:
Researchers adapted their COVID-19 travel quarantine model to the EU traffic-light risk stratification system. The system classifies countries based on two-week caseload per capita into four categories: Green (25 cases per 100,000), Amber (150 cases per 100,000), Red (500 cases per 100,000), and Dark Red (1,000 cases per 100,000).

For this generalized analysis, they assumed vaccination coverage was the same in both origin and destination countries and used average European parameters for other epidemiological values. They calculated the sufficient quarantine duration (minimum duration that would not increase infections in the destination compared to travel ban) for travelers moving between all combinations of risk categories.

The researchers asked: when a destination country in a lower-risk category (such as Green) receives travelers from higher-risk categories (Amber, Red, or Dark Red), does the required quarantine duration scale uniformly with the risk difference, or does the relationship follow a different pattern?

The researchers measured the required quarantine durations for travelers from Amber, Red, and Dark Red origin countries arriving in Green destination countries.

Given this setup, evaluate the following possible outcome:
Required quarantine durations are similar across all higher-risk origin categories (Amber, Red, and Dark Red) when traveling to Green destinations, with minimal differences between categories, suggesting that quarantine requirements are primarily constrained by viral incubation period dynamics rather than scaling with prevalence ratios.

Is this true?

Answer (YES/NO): NO